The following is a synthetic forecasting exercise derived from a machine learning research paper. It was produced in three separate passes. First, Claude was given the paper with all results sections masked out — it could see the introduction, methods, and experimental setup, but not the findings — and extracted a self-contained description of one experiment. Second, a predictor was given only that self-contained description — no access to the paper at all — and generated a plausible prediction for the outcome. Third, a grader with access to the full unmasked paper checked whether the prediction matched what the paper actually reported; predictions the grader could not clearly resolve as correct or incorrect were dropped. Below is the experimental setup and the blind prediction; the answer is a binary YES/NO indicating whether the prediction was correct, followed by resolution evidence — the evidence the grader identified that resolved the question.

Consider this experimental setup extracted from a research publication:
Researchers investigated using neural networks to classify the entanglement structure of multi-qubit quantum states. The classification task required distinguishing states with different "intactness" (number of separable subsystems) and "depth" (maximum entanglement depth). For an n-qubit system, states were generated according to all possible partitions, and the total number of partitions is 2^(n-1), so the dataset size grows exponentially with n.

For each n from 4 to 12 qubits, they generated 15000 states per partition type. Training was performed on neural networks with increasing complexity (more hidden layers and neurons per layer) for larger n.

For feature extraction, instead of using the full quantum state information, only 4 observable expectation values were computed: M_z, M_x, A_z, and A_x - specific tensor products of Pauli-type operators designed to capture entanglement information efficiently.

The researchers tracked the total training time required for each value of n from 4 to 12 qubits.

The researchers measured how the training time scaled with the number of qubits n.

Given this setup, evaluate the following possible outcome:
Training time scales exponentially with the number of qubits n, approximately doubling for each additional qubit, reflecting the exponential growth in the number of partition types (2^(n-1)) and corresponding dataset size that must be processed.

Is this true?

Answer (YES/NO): YES